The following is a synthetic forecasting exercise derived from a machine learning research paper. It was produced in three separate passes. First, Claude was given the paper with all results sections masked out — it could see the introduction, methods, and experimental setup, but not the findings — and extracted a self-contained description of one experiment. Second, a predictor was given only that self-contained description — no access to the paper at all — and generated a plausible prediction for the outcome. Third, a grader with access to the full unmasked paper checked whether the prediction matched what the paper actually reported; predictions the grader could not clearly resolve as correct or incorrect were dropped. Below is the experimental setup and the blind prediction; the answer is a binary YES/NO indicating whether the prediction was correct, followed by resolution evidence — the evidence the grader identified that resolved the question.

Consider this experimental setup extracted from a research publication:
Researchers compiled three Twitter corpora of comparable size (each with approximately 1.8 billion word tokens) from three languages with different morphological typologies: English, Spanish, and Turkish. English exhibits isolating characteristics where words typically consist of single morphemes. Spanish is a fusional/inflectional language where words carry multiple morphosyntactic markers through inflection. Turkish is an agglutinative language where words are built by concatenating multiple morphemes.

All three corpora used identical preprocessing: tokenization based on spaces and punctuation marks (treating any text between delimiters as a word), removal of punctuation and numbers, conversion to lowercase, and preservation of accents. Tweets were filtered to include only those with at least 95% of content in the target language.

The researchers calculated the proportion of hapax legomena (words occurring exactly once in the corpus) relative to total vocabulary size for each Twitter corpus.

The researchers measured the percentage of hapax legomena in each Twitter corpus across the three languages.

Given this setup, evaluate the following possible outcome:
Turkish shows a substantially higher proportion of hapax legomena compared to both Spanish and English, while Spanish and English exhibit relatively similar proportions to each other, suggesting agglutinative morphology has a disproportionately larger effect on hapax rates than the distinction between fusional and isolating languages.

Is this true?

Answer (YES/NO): NO